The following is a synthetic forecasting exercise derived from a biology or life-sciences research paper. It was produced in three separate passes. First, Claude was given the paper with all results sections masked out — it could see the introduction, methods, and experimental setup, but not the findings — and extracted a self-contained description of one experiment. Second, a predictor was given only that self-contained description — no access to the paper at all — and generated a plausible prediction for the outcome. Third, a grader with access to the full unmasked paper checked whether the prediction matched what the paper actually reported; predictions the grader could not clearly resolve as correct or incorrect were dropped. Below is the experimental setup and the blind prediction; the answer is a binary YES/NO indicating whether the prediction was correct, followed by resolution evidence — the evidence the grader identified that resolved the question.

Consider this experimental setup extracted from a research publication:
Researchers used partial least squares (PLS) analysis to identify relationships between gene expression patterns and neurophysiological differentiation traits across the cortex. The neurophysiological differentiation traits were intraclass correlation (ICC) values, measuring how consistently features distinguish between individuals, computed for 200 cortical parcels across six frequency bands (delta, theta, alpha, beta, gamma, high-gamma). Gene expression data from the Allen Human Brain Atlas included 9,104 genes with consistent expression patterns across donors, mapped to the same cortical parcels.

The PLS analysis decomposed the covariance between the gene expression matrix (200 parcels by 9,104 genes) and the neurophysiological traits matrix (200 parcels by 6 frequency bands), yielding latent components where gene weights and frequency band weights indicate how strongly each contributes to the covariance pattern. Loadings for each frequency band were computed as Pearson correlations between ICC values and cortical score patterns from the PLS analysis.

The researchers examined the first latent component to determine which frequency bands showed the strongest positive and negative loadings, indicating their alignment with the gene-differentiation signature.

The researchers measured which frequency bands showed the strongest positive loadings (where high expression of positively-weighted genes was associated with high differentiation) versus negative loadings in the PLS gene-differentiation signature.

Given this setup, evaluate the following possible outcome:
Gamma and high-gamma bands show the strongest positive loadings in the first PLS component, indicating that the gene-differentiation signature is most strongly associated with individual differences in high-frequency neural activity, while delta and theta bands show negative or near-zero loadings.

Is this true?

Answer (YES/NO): NO